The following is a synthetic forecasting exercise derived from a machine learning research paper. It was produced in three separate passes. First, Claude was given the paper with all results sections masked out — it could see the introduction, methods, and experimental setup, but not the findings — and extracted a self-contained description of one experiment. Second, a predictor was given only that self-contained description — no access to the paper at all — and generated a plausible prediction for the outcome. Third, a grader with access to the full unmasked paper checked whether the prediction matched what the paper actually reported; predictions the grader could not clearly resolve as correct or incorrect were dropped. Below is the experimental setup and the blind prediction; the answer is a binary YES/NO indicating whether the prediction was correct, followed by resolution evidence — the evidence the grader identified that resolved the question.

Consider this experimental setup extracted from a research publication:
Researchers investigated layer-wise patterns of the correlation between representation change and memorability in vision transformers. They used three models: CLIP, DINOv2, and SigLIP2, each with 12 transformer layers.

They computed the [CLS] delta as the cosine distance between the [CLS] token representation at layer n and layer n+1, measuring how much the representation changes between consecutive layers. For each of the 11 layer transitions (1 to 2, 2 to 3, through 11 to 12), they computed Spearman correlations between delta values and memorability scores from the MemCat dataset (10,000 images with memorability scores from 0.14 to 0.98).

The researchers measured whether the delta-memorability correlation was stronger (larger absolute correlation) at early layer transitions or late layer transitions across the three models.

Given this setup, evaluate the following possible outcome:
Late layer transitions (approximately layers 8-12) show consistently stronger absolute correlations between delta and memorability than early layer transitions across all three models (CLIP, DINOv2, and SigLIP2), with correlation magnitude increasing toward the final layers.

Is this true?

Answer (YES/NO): NO